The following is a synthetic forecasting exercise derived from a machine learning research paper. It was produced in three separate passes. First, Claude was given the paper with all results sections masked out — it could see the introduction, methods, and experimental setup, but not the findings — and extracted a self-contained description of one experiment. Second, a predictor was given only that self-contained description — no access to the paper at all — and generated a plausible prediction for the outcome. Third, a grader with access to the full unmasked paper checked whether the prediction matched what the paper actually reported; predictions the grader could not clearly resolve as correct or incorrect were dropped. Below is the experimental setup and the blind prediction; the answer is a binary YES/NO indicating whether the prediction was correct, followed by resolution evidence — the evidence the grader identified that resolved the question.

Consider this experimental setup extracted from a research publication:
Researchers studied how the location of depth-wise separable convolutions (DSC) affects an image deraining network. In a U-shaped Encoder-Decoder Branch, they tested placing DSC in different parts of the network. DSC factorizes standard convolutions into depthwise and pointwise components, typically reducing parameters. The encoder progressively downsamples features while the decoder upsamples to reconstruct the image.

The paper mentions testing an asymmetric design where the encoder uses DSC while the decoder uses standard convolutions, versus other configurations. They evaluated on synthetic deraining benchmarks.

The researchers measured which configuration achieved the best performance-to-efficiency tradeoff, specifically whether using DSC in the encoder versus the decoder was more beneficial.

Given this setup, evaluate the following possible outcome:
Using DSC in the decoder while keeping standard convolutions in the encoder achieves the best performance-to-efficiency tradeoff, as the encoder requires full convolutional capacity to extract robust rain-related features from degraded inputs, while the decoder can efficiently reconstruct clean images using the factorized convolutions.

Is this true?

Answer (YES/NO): NO